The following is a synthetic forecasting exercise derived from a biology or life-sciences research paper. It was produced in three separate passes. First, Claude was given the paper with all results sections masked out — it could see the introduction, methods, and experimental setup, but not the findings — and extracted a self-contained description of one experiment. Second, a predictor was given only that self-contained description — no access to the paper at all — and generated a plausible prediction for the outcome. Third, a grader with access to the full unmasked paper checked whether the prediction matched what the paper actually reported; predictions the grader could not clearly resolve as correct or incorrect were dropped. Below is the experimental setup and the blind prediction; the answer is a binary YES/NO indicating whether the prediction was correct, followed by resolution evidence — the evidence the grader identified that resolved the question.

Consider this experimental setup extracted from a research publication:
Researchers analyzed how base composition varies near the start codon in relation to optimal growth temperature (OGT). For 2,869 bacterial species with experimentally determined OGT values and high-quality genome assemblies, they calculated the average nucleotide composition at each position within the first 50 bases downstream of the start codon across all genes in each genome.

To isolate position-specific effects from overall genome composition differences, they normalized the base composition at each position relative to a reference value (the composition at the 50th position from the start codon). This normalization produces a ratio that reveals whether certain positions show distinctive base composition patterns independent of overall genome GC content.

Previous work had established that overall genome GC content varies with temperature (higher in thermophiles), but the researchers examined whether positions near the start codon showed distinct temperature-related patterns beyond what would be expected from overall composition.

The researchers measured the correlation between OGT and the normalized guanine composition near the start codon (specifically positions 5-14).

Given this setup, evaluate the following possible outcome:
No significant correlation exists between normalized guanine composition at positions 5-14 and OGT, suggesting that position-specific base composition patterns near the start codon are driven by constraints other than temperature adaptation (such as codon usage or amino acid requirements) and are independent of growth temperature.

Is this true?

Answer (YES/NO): NO